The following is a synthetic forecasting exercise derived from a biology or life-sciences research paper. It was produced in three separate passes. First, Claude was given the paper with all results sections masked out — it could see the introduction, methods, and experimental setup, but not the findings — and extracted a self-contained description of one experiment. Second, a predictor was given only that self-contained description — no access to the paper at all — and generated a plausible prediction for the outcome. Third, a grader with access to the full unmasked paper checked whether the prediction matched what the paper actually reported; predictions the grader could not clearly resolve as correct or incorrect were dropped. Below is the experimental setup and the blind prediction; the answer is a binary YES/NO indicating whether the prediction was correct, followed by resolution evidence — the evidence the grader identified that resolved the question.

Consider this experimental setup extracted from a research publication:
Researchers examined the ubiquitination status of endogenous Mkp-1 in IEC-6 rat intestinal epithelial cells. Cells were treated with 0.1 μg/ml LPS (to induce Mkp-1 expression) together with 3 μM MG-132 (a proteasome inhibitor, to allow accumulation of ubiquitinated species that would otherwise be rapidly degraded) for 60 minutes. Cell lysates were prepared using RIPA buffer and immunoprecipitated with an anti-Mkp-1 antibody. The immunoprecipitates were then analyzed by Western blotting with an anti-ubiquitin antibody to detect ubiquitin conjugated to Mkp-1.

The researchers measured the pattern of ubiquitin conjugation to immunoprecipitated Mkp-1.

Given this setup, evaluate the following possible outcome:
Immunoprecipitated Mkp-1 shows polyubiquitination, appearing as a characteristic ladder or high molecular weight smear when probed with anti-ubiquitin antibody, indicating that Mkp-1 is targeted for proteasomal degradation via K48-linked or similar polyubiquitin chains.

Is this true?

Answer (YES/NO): NO